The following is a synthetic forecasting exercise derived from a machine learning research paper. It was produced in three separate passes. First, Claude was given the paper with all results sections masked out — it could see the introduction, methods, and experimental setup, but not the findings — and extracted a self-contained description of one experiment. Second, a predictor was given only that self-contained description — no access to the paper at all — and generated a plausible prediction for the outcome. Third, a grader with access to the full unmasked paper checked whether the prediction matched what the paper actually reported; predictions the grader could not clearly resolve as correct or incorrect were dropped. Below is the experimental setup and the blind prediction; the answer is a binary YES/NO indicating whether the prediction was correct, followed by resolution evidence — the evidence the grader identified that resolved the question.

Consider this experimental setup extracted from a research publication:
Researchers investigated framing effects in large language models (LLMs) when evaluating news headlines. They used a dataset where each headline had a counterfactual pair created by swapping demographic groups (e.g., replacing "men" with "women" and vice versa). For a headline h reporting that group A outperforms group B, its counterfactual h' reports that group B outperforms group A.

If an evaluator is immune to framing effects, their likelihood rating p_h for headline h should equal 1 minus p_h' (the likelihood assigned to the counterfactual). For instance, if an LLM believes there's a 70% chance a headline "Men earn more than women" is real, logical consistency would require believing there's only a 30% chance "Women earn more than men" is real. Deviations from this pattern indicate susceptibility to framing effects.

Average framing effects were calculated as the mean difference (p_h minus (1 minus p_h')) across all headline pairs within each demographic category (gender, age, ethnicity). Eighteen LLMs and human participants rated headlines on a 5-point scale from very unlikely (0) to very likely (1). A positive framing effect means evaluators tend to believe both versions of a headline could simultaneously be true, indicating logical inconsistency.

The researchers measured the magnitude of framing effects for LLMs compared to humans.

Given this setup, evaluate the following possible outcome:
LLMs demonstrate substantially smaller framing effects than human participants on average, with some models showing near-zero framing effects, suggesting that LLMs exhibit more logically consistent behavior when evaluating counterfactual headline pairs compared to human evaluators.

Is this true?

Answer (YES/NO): YES